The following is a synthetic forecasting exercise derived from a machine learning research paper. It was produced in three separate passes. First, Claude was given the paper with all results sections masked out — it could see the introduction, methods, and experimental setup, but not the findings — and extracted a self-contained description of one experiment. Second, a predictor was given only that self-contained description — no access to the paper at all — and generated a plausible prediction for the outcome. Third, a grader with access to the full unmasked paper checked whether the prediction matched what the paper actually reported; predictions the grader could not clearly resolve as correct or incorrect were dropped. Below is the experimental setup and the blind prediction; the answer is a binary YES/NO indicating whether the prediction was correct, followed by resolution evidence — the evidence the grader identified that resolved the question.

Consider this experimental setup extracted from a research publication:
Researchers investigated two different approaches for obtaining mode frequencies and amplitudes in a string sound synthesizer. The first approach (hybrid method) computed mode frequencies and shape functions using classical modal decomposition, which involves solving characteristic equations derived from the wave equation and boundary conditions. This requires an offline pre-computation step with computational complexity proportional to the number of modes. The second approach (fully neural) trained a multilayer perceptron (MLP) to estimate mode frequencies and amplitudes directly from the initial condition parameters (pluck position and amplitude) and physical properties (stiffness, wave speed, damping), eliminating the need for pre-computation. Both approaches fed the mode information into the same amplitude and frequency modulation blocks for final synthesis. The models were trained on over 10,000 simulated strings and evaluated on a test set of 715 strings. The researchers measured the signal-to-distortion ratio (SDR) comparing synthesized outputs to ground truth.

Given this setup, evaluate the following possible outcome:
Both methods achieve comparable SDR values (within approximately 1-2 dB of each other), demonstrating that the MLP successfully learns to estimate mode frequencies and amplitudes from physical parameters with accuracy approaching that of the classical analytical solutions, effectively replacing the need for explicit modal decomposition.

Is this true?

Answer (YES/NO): NO